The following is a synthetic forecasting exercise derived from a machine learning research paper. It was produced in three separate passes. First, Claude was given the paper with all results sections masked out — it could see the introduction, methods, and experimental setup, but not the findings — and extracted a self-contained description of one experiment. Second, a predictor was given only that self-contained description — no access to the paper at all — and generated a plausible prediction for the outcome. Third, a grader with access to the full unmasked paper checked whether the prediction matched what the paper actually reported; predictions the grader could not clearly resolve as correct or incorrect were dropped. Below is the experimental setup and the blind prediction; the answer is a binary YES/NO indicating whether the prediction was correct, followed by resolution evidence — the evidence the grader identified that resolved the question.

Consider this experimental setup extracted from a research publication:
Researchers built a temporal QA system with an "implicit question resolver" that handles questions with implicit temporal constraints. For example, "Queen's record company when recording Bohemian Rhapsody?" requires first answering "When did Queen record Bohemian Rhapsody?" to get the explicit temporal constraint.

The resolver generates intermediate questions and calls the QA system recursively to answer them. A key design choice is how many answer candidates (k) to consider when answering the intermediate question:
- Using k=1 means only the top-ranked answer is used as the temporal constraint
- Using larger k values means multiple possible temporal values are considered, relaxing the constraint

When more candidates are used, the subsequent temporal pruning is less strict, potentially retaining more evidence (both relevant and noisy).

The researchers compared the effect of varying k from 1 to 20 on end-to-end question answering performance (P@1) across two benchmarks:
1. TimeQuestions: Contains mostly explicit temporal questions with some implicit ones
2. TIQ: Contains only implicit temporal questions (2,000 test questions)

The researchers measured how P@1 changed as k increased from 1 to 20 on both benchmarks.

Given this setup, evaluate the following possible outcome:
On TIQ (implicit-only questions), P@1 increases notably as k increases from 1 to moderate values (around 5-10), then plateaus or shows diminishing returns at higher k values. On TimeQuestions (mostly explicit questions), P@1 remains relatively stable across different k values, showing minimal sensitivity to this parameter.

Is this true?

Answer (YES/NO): NO